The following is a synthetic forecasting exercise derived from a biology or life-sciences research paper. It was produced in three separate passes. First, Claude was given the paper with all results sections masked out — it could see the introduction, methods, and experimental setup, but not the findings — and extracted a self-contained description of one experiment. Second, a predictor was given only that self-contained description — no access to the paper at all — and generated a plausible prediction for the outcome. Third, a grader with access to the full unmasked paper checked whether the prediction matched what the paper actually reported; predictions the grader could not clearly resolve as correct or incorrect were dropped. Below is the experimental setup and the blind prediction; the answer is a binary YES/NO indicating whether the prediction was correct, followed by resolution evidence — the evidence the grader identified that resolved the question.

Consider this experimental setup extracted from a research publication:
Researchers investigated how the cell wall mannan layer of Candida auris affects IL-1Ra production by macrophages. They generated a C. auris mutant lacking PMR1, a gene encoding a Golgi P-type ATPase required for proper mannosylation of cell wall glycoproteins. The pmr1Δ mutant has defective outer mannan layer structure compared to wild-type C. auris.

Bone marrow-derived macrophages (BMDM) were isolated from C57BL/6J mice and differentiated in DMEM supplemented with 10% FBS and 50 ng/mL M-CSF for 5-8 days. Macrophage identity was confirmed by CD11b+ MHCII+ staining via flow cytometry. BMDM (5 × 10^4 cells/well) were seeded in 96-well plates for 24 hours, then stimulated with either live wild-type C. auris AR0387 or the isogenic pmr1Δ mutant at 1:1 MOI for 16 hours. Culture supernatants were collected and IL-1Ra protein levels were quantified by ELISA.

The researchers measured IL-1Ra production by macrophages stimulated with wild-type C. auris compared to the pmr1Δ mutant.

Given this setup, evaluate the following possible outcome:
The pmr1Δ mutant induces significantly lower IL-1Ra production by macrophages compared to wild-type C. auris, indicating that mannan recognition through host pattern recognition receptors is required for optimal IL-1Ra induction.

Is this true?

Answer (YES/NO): YES